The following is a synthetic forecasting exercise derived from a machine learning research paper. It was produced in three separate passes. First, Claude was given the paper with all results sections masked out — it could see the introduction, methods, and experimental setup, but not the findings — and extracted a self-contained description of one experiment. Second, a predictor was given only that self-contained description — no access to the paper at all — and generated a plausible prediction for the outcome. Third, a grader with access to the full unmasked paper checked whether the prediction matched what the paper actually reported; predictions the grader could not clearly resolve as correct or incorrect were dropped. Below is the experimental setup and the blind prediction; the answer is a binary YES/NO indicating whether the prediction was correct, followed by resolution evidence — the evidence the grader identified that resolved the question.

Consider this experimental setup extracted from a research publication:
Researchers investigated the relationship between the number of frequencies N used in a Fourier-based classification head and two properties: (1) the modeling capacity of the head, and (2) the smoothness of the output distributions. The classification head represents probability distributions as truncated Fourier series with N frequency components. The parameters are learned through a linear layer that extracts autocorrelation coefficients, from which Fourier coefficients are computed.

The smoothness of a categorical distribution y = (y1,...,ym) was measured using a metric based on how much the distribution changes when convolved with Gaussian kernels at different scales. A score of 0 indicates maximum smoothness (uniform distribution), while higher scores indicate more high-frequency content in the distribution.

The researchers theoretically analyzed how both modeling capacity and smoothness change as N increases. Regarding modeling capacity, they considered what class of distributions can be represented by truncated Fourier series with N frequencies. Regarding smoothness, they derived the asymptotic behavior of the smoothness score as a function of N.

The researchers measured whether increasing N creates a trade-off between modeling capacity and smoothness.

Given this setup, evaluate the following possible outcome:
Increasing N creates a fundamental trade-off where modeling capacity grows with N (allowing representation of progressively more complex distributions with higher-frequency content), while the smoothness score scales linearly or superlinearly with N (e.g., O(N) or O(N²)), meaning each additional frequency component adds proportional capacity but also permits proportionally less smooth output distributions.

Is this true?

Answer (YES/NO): NO